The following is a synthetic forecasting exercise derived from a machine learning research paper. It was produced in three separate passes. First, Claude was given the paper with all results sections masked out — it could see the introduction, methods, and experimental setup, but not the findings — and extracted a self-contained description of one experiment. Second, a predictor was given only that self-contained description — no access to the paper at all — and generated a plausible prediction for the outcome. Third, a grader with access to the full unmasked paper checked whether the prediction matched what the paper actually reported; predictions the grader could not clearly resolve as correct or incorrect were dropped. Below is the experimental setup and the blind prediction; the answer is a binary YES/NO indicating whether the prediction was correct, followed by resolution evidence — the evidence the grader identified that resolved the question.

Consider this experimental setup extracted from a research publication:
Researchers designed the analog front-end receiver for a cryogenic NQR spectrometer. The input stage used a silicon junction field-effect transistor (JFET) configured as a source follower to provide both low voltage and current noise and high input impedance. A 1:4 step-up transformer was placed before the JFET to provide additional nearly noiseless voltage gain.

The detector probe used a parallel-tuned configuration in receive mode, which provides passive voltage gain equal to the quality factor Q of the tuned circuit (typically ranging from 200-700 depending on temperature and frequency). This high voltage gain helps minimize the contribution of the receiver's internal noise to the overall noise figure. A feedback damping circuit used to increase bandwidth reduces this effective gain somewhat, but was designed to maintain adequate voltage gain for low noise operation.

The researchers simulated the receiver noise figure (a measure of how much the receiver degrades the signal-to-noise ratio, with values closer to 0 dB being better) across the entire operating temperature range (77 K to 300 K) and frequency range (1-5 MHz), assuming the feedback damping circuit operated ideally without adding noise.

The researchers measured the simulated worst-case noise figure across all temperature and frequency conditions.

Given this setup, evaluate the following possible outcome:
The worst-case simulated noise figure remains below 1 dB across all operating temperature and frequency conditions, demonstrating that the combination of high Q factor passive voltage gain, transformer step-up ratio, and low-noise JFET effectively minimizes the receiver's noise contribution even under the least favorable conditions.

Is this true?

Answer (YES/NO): YES